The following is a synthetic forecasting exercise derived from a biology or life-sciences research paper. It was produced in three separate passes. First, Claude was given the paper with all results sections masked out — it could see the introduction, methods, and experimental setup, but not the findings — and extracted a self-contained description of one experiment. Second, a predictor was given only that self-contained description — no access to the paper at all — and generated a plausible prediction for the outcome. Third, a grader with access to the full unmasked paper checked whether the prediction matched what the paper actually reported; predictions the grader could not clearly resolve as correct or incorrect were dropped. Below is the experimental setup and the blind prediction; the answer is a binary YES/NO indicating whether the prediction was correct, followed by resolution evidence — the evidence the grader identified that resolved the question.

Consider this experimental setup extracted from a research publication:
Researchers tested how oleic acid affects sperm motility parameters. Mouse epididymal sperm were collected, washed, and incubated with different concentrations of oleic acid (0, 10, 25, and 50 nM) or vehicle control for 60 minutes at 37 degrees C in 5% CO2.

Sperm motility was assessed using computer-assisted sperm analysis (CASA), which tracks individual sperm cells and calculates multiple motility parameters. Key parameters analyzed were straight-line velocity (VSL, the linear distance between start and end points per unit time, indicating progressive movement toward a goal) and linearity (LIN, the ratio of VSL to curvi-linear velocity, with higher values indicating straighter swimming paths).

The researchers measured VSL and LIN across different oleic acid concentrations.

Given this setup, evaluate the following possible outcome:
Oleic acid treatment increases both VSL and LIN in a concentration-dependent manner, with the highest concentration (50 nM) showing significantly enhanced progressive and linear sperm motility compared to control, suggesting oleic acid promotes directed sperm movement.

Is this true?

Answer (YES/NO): NO